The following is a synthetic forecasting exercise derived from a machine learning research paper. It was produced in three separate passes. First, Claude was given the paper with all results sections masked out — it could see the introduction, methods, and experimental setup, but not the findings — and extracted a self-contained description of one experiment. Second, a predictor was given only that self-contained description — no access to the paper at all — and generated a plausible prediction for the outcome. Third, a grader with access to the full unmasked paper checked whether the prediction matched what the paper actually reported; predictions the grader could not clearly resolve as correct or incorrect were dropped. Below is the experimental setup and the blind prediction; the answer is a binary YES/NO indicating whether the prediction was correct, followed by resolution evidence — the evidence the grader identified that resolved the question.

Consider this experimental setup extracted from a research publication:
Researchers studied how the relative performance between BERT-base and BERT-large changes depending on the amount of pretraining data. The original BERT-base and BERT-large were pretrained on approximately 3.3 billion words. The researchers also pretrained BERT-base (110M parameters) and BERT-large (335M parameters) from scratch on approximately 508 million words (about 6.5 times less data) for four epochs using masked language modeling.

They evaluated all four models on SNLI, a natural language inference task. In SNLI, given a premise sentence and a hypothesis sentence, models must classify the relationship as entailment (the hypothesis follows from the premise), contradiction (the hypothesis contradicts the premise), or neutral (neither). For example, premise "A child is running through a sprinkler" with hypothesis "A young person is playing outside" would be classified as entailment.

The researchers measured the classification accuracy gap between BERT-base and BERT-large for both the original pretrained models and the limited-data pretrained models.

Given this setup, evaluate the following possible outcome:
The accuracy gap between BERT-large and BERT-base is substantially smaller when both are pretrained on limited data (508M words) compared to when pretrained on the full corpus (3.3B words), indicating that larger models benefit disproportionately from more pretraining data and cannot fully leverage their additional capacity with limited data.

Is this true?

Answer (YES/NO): NO